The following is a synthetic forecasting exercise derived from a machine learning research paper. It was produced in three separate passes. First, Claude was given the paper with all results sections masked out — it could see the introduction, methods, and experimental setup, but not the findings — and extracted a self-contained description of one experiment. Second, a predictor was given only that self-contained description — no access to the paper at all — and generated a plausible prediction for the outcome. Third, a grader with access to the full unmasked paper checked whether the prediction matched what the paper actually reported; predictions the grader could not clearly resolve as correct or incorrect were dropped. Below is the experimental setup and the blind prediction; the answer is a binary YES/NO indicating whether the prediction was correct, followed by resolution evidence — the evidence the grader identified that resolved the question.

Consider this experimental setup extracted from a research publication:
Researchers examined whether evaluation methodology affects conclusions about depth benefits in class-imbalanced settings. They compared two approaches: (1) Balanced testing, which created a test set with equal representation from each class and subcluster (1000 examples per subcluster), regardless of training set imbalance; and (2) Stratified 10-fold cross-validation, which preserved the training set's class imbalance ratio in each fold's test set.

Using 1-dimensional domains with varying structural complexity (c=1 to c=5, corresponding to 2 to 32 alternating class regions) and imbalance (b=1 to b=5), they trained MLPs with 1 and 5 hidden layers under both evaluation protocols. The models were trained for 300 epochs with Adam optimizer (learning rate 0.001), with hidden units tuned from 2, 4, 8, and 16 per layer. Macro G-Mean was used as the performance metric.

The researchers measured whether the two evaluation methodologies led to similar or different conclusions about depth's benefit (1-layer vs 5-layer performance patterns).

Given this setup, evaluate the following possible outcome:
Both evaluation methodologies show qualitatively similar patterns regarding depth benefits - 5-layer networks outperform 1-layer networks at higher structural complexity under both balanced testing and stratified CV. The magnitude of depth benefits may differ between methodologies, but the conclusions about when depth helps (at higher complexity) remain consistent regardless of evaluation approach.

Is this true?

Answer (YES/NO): YES